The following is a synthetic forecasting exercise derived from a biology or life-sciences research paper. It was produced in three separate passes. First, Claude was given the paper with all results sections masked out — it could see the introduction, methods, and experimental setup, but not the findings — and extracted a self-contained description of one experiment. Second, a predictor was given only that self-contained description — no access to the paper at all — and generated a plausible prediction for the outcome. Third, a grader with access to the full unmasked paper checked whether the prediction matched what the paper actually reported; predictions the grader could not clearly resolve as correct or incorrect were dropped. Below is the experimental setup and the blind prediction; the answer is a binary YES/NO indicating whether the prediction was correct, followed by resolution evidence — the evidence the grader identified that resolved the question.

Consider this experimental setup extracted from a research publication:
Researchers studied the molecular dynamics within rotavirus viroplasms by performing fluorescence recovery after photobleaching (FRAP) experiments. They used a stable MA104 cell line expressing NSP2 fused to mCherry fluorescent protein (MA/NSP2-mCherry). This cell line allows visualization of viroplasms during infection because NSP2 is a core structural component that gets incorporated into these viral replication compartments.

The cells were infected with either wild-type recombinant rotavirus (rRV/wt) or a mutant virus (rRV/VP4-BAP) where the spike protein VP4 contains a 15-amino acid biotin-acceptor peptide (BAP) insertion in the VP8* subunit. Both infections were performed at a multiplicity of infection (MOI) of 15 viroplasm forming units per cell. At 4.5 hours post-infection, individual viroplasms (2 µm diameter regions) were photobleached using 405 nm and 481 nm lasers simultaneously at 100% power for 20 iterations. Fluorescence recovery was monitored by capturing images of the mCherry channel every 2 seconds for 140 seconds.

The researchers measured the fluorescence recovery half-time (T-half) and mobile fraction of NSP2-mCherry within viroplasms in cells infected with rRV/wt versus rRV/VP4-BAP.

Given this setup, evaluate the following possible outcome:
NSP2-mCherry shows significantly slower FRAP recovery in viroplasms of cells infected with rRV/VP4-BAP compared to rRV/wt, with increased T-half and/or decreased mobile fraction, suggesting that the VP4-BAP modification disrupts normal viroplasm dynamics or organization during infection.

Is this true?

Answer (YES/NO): NO